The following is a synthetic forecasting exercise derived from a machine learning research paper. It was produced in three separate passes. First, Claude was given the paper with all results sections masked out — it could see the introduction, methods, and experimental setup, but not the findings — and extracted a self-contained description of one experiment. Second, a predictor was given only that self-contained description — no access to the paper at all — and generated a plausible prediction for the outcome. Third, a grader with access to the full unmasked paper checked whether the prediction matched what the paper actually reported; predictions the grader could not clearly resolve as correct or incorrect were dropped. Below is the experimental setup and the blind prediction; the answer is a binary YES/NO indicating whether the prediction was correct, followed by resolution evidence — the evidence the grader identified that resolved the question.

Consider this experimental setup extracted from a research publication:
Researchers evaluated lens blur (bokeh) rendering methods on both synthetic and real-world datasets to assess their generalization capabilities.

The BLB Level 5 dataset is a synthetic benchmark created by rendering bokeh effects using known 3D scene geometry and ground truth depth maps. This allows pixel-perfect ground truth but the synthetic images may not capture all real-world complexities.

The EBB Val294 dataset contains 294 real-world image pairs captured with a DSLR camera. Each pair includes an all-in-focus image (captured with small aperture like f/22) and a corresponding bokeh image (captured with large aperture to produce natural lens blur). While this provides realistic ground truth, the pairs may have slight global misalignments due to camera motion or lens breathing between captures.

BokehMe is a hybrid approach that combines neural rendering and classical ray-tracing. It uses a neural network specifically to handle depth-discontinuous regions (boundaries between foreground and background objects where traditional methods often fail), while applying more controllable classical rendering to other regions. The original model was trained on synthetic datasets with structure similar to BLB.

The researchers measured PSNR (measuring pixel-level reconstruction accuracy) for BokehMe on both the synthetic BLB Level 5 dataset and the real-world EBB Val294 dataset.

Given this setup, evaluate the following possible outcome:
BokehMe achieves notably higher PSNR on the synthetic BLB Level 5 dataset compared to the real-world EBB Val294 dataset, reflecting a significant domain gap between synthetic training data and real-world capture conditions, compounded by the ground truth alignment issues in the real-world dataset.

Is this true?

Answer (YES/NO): YES